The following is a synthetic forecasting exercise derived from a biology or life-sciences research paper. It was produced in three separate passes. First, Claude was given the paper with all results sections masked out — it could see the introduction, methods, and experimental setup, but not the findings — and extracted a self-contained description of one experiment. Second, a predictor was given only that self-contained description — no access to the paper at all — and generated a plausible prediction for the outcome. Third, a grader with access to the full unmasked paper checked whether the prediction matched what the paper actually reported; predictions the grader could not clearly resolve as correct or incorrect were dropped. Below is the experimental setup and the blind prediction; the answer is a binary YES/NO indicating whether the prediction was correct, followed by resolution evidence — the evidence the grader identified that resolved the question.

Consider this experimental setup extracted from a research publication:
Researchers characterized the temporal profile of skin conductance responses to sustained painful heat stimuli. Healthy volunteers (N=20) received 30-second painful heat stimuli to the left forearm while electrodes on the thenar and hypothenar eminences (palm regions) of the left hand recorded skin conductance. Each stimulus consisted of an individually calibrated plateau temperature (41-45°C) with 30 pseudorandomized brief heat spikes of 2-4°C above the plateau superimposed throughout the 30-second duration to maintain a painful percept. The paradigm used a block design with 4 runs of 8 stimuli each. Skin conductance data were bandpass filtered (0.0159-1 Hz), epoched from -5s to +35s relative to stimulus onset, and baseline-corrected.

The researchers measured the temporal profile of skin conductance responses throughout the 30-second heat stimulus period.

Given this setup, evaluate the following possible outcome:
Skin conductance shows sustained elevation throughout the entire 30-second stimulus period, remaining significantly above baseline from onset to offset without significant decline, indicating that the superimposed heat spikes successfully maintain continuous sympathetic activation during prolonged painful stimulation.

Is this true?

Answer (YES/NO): NO